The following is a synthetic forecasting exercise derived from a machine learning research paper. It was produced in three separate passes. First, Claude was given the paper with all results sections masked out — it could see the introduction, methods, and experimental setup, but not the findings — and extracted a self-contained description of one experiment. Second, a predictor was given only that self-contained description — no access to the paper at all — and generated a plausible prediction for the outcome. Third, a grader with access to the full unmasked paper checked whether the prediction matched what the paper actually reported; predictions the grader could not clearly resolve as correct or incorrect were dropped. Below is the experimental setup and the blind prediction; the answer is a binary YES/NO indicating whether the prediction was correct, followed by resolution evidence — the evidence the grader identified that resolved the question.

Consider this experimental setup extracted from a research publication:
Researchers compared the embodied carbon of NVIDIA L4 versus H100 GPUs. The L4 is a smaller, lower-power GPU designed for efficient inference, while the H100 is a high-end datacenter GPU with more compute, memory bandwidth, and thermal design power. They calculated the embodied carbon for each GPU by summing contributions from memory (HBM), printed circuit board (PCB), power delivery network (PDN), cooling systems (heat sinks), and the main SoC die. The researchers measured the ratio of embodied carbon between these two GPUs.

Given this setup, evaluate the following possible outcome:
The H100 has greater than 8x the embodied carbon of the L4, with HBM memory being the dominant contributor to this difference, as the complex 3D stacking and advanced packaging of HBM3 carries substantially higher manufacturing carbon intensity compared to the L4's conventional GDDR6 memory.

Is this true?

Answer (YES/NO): NO